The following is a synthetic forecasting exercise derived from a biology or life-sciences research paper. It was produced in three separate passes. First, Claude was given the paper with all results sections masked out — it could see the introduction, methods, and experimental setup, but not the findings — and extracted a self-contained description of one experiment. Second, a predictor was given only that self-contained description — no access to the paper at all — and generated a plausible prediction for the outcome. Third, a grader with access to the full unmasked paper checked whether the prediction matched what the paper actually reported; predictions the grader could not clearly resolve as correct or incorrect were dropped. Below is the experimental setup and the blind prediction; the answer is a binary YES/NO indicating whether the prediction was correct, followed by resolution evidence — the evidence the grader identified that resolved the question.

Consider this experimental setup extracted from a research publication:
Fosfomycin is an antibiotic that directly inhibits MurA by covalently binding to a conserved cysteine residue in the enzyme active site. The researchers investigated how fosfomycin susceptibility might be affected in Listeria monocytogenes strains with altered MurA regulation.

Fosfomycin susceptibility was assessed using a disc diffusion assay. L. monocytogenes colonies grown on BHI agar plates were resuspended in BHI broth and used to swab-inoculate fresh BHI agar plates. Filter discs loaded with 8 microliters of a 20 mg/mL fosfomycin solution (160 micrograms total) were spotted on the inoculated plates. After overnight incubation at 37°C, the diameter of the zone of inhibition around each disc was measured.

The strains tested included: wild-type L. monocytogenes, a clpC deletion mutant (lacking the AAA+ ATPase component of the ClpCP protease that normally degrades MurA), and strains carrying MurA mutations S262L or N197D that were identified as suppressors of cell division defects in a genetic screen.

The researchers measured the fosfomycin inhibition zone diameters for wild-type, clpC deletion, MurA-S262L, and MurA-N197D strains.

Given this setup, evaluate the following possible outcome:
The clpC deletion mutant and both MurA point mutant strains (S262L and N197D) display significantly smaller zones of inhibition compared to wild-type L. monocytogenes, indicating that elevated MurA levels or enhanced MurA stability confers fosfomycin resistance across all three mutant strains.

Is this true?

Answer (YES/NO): NO